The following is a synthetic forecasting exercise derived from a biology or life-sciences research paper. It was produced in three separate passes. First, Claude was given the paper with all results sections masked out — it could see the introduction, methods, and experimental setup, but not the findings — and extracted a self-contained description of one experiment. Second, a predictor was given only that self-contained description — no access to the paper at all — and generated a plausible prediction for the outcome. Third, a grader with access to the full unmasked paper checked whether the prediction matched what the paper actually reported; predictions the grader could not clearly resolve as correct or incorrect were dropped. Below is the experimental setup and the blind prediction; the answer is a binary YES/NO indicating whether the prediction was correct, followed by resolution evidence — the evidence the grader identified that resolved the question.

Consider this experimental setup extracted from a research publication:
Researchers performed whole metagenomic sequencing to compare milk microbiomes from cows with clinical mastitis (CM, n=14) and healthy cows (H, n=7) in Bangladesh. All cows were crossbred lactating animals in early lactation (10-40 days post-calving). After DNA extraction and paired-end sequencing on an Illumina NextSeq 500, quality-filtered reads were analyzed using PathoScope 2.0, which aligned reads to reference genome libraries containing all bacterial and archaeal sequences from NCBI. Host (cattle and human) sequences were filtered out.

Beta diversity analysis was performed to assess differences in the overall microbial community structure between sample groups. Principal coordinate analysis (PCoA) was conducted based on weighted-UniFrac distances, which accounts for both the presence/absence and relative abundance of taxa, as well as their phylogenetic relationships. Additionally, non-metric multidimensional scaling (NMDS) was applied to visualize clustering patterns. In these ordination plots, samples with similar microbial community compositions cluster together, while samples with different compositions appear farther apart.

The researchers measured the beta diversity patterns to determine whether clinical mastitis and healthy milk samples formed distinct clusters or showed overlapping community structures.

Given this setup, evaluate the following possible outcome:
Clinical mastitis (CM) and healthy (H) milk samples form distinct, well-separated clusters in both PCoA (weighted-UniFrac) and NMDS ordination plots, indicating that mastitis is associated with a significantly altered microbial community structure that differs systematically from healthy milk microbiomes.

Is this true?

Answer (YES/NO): YES